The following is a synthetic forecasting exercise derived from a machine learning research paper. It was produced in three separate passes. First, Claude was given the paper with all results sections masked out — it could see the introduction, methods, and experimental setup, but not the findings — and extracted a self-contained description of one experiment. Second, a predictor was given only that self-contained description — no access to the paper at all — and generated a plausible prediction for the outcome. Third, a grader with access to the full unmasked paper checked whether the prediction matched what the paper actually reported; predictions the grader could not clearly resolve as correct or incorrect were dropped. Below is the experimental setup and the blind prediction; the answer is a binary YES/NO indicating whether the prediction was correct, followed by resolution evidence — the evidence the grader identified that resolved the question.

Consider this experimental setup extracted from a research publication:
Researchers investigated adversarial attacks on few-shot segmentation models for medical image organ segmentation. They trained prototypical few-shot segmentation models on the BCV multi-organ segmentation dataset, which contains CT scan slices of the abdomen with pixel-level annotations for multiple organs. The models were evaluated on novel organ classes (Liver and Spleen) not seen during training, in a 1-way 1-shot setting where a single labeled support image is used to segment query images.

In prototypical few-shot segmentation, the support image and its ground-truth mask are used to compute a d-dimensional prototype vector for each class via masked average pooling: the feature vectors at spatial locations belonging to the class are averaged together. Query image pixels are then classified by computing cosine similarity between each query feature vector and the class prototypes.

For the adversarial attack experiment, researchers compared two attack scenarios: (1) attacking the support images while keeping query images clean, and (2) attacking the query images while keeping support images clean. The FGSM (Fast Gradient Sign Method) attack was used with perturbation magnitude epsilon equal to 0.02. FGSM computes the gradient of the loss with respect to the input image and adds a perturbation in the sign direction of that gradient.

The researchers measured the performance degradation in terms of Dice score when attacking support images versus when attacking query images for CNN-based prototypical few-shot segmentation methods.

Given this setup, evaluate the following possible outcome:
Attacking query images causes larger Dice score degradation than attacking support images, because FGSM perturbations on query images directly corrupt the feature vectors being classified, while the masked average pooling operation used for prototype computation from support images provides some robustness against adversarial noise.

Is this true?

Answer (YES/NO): NO